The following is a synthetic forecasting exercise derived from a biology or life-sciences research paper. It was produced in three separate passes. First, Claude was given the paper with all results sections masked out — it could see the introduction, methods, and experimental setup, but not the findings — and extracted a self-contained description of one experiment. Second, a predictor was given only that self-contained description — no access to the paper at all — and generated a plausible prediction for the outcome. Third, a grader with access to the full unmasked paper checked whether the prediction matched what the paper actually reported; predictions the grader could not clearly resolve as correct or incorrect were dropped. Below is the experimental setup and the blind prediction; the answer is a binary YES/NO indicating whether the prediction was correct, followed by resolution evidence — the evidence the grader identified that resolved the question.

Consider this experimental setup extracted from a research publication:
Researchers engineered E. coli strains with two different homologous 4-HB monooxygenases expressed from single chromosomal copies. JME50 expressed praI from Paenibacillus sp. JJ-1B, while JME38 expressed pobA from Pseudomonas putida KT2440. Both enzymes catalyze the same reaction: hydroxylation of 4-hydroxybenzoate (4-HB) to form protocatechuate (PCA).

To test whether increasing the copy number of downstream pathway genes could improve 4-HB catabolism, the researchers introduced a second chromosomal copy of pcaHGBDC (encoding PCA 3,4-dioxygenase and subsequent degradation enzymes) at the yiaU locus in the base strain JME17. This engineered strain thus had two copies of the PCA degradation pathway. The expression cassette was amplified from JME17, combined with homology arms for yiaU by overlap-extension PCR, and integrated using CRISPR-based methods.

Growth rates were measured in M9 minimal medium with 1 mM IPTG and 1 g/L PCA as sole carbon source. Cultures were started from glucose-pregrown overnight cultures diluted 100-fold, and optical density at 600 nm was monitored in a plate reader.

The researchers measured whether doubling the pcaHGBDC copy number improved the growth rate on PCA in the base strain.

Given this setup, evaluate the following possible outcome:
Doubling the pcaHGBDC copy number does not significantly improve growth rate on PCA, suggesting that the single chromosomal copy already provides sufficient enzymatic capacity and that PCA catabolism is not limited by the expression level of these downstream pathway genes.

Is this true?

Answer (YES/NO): NO